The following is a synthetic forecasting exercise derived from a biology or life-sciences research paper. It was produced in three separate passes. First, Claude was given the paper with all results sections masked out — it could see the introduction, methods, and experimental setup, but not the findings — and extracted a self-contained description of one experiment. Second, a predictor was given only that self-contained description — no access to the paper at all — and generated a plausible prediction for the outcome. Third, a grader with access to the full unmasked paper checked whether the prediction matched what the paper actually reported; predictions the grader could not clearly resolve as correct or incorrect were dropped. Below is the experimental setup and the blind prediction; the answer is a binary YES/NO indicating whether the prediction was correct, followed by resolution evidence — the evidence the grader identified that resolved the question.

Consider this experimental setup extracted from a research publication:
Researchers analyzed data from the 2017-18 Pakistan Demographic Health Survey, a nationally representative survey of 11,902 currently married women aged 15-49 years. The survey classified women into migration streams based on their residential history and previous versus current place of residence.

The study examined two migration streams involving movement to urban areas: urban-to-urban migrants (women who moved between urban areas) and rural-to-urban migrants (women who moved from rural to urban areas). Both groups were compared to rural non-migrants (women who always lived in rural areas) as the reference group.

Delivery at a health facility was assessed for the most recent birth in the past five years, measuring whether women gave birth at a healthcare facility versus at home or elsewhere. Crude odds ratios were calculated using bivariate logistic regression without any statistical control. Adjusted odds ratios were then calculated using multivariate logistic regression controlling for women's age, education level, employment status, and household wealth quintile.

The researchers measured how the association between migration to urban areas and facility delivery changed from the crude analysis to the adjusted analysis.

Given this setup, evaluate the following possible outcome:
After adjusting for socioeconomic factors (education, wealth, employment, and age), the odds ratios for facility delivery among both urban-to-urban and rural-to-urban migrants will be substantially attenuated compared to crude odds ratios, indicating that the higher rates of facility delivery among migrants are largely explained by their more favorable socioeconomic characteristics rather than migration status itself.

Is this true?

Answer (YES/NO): YES